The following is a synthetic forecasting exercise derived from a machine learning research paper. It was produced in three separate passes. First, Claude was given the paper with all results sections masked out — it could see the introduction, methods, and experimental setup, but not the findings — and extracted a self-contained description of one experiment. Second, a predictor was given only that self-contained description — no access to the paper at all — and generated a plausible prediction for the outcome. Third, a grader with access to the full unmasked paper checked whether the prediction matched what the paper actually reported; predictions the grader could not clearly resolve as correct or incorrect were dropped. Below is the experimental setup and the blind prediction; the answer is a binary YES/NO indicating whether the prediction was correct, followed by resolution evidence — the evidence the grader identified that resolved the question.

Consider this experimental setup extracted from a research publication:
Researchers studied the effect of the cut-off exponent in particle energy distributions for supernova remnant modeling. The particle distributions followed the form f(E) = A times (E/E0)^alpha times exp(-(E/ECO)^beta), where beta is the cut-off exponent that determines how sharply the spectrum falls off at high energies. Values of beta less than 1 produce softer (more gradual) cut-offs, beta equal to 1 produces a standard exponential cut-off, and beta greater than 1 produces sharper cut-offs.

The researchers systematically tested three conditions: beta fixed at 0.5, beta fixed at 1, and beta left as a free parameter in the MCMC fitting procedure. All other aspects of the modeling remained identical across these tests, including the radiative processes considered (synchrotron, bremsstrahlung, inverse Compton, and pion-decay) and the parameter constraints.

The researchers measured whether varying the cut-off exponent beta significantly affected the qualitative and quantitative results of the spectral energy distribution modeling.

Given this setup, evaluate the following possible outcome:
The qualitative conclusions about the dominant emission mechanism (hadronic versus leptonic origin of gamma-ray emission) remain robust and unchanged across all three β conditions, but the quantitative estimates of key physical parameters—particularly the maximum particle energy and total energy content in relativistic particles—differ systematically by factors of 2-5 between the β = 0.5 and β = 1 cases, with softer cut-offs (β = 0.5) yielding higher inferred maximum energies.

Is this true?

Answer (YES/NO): NO